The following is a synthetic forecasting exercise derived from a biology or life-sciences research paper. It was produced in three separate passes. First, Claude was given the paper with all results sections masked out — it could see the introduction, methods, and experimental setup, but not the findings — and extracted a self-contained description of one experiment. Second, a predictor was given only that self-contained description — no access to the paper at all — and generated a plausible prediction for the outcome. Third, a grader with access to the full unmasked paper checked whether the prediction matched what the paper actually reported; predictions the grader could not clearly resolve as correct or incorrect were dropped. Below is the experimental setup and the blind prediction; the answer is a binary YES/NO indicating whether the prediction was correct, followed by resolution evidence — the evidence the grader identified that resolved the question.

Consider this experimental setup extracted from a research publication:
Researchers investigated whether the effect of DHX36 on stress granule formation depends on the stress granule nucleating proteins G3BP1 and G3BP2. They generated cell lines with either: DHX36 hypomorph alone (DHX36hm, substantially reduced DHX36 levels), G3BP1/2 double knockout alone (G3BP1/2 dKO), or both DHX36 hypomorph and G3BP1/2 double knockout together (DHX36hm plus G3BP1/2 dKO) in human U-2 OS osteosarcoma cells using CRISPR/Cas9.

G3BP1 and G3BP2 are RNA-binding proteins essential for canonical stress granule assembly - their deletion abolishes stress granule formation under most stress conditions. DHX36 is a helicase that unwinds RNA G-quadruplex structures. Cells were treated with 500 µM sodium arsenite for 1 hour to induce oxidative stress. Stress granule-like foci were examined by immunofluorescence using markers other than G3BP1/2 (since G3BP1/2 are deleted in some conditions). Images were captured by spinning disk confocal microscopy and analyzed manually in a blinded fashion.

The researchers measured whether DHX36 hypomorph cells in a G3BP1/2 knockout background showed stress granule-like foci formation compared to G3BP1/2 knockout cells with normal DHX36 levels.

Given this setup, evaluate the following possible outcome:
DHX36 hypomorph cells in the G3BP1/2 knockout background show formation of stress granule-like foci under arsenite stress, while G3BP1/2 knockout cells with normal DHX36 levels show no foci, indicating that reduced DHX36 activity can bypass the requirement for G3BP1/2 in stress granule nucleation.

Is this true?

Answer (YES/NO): NO